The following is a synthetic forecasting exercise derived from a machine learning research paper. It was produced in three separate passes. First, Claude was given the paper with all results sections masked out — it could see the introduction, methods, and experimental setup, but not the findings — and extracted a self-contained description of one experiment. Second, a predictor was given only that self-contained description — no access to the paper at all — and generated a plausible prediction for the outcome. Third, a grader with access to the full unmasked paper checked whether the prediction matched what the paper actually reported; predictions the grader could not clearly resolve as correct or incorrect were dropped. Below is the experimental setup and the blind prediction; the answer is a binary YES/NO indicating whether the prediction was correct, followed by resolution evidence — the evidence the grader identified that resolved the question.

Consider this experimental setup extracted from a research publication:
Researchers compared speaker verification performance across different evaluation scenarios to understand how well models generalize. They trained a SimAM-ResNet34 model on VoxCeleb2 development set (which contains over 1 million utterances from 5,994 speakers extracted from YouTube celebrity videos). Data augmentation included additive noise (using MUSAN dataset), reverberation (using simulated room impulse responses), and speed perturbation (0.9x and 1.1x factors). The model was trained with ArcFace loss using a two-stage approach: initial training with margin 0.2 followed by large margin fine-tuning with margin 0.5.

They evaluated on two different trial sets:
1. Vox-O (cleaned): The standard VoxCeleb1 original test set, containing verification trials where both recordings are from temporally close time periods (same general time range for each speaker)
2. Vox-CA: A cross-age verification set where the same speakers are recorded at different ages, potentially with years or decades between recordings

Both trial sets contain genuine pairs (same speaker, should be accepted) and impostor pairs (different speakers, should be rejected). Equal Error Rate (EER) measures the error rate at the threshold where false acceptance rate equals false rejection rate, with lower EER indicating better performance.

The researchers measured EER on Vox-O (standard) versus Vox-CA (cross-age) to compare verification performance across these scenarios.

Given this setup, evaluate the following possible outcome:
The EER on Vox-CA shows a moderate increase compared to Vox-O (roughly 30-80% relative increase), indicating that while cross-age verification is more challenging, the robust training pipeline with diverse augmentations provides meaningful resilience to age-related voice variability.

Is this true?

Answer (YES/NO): NO